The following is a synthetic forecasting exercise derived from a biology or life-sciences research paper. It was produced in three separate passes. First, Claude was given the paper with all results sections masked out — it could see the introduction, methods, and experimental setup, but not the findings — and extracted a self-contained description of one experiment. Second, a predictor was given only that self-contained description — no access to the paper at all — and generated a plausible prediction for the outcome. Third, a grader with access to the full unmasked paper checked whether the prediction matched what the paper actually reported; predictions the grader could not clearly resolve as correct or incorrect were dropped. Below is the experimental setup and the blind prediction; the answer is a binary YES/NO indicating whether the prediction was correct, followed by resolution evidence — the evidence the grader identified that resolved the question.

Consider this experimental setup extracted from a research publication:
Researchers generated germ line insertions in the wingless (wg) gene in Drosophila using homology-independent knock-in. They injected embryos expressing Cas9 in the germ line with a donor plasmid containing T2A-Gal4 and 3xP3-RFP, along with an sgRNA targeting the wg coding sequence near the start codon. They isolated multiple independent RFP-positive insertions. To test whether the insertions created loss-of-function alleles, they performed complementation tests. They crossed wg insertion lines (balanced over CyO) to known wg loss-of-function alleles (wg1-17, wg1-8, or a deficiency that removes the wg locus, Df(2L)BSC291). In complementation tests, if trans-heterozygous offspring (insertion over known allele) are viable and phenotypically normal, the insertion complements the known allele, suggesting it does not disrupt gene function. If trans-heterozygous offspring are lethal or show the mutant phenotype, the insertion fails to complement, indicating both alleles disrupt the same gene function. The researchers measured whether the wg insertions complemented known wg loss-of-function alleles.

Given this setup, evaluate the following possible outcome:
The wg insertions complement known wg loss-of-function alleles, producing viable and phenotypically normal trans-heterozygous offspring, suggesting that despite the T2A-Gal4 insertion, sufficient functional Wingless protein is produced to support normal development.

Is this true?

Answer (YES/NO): NO